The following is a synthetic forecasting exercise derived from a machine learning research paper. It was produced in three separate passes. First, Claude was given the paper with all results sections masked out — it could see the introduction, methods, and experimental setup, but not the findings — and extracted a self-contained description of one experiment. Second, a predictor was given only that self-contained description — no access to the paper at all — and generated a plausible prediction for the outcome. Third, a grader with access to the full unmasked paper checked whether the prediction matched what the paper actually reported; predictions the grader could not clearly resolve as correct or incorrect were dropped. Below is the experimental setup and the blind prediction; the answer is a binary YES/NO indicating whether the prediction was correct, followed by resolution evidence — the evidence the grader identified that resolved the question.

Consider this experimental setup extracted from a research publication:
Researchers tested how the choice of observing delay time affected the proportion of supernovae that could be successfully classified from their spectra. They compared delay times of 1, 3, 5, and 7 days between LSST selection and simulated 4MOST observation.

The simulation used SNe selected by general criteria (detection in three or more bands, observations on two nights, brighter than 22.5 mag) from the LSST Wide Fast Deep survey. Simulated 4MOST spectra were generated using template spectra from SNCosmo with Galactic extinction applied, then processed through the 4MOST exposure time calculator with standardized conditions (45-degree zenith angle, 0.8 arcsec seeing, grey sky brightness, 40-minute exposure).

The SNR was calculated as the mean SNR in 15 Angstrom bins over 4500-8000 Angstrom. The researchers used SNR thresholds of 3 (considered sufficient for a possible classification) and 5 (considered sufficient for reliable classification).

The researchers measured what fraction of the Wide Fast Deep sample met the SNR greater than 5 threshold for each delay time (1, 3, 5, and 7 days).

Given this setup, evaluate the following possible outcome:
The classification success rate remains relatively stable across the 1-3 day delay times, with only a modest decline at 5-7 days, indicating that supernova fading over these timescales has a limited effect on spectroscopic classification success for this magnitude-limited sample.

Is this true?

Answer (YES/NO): YES